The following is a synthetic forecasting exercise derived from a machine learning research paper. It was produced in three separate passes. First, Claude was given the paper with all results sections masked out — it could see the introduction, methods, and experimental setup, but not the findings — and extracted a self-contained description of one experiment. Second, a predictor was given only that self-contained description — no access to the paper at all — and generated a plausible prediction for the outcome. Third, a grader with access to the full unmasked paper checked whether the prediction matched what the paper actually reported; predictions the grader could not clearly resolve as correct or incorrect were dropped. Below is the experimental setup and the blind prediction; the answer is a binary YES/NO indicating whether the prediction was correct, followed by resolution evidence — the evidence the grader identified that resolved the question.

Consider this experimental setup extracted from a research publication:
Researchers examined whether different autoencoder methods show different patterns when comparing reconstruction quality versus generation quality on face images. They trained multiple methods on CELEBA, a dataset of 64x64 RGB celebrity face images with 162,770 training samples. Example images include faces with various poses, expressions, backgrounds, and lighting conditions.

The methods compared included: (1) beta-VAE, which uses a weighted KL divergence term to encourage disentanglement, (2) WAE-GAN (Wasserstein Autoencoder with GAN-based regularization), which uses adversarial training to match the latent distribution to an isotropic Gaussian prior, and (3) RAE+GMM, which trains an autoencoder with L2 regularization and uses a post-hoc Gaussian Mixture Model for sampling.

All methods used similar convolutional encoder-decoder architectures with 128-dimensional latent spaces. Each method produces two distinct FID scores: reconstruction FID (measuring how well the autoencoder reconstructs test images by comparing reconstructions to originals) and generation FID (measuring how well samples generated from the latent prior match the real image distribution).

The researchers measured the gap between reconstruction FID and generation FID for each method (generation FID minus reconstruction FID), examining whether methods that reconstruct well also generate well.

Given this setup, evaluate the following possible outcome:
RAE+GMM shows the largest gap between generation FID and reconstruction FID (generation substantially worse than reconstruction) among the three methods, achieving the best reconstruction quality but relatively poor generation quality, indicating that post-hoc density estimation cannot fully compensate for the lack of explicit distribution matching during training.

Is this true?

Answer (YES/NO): NO